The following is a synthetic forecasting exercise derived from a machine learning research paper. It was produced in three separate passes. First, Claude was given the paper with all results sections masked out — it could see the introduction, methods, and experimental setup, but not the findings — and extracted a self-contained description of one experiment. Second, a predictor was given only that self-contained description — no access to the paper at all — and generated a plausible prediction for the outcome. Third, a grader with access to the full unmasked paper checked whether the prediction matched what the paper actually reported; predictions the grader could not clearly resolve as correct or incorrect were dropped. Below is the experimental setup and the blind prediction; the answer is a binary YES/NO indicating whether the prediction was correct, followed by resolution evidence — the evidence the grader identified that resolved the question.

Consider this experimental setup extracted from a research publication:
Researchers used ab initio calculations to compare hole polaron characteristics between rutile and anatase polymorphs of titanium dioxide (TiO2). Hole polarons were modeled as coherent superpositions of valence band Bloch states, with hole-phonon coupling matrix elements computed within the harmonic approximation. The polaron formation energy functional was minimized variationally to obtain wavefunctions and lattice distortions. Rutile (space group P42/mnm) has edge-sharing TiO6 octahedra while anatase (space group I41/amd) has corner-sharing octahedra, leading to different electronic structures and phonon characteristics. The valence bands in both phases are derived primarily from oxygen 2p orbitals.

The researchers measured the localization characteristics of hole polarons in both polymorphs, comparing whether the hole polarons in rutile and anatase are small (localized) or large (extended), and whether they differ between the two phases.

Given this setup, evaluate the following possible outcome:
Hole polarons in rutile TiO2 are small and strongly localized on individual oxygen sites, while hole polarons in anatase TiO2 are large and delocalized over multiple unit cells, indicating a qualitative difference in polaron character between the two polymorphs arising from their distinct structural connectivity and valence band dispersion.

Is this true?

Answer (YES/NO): NO